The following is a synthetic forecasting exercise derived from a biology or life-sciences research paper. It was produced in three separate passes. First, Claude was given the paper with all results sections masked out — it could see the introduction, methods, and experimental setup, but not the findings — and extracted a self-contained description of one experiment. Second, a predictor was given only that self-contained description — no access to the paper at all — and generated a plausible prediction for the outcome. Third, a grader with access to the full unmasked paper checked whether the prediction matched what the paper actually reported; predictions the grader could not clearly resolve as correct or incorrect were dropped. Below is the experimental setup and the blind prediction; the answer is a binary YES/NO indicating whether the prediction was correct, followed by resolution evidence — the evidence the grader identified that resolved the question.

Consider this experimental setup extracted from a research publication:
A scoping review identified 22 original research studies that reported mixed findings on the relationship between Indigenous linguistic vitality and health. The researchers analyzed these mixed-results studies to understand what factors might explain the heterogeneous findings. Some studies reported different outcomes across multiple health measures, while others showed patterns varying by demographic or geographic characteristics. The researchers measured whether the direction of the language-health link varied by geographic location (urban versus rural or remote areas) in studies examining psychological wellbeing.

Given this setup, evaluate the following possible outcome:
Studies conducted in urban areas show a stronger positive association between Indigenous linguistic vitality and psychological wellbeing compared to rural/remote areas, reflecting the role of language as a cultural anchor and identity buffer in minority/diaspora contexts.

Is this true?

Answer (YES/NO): NO